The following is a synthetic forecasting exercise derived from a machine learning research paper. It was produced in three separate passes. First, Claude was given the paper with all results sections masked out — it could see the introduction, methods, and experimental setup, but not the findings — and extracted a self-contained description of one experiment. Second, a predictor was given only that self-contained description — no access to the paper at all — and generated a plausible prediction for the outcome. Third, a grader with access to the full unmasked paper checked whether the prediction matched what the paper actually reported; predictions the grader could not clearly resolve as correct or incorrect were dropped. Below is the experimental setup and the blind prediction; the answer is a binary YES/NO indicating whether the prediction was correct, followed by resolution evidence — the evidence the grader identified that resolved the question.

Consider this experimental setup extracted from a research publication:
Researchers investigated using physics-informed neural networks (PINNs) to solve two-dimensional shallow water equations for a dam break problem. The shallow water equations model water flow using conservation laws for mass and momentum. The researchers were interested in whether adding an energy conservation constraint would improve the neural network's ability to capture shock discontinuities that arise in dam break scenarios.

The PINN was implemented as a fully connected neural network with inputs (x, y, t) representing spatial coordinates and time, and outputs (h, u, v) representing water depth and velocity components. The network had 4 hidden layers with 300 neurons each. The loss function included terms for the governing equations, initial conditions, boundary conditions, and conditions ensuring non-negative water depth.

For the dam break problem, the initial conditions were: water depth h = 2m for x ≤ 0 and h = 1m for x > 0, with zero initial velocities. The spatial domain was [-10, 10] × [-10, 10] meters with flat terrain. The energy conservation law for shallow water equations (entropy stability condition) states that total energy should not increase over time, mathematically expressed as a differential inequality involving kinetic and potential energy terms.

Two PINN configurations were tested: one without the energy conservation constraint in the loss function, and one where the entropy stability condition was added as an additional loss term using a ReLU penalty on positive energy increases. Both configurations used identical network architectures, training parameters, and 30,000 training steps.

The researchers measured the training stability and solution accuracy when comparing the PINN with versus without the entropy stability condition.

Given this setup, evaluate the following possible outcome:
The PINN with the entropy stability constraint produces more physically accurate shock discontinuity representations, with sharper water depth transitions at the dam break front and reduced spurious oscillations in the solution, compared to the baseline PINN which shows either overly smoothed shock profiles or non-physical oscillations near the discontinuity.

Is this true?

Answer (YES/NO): NO